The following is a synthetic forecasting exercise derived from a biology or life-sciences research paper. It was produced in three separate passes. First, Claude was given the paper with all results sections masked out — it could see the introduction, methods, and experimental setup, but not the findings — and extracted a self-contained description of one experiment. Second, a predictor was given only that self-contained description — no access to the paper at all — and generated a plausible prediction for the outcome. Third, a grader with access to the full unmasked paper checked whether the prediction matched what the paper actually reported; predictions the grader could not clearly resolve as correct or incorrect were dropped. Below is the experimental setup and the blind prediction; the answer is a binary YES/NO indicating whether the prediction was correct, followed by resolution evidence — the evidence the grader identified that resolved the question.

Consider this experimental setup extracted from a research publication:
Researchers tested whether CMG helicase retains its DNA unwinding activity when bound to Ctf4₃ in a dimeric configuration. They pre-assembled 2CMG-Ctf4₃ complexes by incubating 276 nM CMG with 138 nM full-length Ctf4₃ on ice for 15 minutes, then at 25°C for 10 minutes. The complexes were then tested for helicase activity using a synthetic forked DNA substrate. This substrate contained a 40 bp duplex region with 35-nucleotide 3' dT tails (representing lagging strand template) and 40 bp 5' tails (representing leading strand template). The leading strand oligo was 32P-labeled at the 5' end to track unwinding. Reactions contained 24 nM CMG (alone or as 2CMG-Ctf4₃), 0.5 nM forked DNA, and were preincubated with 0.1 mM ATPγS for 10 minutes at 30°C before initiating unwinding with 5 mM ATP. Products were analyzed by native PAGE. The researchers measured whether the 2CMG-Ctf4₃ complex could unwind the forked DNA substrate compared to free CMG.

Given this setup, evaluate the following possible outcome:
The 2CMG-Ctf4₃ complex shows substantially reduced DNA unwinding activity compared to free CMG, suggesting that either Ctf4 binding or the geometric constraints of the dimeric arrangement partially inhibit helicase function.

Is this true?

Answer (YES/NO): NO